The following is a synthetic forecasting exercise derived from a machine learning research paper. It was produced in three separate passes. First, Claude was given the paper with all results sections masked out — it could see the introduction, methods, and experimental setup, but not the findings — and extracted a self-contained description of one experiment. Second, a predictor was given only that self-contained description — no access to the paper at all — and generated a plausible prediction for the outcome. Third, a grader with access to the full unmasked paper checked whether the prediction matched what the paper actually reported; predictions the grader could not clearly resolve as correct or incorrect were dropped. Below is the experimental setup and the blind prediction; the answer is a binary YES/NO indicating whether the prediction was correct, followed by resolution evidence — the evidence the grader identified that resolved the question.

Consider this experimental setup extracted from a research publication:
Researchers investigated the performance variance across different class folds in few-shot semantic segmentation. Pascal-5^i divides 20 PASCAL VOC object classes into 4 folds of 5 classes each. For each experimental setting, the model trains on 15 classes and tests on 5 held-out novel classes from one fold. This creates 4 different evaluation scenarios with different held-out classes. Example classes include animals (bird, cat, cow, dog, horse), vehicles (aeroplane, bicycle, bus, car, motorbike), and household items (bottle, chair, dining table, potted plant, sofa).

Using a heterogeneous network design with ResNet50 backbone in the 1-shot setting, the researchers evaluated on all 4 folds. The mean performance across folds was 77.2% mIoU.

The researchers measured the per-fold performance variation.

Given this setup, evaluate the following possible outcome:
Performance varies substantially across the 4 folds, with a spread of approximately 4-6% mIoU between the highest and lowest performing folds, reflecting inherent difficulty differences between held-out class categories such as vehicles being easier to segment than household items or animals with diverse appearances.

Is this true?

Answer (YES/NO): NO